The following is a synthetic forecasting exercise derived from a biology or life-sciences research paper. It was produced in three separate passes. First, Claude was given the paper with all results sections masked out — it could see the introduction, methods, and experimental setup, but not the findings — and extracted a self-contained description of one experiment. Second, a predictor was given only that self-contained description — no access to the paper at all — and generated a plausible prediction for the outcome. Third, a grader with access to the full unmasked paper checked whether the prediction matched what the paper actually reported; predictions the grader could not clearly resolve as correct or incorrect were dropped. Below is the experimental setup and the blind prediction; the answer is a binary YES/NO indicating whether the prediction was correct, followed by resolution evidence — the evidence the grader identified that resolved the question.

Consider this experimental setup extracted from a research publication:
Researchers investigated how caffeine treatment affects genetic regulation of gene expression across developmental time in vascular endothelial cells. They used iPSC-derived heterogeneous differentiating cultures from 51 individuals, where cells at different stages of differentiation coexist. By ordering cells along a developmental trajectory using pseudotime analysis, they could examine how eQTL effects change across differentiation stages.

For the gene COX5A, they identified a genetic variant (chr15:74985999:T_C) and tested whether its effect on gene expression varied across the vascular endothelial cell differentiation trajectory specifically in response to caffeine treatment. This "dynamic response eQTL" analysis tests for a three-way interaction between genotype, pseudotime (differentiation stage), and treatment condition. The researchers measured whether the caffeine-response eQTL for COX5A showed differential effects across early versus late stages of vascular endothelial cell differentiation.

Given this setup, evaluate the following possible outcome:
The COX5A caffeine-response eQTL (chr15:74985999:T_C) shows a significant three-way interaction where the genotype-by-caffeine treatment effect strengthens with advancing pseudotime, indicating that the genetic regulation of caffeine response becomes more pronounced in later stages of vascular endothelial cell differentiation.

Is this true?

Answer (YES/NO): YES